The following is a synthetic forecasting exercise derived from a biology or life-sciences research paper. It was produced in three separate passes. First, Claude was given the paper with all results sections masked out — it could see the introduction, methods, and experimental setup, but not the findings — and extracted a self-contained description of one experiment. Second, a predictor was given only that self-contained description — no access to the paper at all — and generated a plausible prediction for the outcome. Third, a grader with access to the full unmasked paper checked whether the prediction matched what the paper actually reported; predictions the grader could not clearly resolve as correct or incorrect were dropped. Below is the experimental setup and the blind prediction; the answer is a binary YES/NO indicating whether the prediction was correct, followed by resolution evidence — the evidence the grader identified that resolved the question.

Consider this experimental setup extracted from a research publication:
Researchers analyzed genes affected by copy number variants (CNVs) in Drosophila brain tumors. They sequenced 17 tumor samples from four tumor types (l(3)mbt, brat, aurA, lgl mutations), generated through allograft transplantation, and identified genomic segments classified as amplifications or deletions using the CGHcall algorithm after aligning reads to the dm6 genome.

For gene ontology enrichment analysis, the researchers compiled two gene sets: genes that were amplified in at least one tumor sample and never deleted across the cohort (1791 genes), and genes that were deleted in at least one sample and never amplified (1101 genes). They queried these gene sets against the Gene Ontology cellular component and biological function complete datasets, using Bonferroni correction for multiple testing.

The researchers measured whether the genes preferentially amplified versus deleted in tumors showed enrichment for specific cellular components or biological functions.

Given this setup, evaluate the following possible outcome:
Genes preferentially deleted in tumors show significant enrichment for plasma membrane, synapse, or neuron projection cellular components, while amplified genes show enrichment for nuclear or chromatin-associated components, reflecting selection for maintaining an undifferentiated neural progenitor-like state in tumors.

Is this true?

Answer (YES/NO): NO